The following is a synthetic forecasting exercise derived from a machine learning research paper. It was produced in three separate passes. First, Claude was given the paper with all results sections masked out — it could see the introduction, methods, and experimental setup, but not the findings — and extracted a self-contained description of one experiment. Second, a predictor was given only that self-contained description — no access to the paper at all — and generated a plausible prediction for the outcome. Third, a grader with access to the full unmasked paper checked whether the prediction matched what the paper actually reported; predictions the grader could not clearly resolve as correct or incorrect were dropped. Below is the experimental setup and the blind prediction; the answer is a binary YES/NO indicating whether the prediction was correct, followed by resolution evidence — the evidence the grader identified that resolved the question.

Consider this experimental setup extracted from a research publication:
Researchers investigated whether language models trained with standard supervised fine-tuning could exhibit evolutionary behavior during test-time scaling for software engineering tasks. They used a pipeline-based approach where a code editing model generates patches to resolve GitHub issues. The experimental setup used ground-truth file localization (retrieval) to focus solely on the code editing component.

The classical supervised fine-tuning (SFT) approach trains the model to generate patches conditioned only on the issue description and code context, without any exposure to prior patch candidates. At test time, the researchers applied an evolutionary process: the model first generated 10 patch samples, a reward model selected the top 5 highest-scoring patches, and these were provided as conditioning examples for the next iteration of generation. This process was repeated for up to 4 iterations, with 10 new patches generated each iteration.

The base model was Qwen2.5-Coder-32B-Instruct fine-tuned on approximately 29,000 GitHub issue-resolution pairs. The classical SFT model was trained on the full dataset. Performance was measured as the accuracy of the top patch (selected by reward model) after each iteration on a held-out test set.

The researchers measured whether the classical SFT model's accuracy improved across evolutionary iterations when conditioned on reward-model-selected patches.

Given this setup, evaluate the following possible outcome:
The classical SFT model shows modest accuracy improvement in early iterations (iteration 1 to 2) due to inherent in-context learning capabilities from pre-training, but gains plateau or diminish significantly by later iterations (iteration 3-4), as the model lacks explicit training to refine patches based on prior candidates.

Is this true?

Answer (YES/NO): NO